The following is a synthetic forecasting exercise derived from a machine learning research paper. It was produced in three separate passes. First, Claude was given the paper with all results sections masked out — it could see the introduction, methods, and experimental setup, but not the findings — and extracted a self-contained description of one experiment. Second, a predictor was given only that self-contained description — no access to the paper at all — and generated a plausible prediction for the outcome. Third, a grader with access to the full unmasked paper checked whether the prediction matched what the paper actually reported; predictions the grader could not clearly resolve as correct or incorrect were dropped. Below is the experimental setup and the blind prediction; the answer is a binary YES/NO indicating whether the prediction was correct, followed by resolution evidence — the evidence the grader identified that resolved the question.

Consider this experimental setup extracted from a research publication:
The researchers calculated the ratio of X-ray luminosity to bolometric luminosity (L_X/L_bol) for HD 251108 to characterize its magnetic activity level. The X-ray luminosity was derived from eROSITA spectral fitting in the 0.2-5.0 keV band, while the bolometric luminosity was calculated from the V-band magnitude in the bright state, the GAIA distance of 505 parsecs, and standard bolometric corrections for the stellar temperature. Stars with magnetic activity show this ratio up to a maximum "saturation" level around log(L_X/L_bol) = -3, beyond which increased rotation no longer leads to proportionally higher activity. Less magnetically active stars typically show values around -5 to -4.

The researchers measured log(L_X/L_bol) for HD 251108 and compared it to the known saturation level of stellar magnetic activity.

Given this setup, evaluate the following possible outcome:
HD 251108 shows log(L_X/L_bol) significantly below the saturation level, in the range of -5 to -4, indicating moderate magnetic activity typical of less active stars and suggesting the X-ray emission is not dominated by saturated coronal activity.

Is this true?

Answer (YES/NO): NO